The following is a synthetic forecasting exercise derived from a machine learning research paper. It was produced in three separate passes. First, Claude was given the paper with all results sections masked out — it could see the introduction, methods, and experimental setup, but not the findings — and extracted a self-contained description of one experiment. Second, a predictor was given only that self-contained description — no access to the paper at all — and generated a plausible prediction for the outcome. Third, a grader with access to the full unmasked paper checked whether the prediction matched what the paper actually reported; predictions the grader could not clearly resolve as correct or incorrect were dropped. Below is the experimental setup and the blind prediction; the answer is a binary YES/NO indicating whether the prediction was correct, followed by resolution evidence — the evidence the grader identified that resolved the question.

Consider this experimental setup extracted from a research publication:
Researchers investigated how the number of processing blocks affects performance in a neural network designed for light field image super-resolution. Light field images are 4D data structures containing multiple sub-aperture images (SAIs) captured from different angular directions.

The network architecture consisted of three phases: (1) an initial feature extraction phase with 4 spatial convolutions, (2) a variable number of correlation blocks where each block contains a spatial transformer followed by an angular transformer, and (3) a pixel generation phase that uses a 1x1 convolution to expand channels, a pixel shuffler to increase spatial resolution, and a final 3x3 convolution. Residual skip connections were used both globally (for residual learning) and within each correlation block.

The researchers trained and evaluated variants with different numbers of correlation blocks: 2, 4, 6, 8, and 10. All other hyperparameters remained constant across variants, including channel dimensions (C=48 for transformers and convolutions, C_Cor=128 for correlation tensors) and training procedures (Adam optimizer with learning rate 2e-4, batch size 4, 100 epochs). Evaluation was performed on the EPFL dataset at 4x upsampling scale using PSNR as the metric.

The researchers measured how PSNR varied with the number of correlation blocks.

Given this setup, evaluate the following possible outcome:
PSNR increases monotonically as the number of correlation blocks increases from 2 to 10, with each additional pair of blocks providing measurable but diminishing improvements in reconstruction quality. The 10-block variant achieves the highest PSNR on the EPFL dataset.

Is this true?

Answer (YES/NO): NO